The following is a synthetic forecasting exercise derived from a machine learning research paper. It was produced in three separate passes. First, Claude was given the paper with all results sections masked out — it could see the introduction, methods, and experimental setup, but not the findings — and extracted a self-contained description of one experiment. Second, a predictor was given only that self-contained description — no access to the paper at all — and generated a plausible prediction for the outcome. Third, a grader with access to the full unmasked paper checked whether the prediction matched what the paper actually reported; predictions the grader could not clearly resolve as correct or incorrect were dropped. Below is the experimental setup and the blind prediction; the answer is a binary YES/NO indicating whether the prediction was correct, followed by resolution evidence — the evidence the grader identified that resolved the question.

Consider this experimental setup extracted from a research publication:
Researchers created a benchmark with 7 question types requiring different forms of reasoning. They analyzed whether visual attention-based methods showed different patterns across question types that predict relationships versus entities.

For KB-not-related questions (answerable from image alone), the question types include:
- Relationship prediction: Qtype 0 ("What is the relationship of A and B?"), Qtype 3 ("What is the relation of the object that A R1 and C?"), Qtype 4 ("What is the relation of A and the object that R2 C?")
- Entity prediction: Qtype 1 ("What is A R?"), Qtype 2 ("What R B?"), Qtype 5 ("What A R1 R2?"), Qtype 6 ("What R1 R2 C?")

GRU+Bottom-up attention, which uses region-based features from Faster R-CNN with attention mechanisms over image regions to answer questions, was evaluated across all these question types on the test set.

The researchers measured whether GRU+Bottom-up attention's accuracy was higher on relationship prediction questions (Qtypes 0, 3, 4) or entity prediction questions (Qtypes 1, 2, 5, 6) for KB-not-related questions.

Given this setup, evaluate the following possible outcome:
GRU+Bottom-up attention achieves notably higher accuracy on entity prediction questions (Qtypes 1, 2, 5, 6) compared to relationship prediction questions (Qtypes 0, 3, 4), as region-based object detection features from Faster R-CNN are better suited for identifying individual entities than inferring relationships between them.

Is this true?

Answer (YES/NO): NO